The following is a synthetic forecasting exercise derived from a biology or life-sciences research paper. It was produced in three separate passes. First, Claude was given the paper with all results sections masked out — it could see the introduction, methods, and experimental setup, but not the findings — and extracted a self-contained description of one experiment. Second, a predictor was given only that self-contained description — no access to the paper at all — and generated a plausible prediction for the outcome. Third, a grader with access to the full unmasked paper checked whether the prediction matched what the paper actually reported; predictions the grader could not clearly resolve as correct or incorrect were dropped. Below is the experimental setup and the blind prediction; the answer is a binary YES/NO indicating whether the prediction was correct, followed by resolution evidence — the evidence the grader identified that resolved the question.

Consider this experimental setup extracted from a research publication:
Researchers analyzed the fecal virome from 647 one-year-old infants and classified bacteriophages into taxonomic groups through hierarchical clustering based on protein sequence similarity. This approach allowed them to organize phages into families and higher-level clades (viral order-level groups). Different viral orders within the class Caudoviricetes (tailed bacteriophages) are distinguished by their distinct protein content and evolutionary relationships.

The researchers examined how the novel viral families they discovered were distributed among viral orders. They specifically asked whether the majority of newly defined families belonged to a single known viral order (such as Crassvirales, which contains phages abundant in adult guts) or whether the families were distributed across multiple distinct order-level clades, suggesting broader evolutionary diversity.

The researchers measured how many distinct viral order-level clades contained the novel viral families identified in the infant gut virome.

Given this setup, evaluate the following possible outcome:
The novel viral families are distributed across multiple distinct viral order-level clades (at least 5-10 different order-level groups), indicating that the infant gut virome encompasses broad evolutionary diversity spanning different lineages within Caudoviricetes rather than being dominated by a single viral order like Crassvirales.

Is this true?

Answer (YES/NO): YES